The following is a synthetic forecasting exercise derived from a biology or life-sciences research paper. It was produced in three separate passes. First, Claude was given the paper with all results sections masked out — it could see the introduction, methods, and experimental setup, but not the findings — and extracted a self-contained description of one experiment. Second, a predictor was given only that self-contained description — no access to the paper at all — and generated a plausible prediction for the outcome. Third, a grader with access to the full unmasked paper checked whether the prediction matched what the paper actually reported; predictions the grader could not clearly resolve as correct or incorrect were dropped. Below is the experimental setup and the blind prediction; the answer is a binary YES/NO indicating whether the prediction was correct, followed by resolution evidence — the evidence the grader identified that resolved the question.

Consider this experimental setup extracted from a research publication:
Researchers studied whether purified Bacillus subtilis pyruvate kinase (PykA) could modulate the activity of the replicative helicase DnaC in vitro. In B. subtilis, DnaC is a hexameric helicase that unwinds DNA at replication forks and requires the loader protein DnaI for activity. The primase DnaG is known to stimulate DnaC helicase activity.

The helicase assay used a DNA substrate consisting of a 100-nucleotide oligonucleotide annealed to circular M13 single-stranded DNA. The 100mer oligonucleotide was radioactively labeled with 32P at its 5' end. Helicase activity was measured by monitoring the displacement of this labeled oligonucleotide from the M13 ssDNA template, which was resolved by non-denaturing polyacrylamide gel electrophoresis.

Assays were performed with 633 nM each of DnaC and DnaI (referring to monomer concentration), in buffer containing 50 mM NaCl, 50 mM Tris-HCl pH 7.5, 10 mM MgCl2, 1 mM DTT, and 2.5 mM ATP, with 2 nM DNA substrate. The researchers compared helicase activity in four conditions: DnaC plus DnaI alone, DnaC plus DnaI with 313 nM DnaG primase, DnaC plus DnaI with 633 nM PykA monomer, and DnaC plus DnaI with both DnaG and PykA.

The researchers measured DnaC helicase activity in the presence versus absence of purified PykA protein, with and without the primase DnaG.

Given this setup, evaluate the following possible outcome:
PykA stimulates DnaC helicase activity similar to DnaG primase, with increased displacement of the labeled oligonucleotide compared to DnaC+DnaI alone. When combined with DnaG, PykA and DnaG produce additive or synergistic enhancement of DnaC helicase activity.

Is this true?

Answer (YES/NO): NO